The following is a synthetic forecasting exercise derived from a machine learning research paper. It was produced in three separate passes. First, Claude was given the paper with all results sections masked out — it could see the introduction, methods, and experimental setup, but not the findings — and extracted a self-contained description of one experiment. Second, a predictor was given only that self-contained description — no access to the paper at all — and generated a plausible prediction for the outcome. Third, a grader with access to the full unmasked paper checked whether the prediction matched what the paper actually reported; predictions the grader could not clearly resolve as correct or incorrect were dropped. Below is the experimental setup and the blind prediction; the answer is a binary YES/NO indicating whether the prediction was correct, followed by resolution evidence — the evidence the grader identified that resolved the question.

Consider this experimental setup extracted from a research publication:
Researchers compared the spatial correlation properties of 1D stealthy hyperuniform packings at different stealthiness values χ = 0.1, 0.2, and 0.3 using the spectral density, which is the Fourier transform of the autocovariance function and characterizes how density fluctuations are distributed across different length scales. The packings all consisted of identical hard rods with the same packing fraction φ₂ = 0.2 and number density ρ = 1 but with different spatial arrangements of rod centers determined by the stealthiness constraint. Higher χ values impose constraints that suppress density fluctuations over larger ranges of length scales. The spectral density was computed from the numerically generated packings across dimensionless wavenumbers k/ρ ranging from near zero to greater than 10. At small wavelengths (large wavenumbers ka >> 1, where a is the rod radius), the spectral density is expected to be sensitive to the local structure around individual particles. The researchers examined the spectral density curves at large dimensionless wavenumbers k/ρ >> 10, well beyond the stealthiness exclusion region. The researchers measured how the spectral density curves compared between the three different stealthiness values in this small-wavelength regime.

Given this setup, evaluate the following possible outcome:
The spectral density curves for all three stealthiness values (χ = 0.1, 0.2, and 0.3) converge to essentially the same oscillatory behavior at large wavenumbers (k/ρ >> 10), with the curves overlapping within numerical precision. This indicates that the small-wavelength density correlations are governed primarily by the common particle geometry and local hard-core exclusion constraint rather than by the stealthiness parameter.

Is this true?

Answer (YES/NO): YES